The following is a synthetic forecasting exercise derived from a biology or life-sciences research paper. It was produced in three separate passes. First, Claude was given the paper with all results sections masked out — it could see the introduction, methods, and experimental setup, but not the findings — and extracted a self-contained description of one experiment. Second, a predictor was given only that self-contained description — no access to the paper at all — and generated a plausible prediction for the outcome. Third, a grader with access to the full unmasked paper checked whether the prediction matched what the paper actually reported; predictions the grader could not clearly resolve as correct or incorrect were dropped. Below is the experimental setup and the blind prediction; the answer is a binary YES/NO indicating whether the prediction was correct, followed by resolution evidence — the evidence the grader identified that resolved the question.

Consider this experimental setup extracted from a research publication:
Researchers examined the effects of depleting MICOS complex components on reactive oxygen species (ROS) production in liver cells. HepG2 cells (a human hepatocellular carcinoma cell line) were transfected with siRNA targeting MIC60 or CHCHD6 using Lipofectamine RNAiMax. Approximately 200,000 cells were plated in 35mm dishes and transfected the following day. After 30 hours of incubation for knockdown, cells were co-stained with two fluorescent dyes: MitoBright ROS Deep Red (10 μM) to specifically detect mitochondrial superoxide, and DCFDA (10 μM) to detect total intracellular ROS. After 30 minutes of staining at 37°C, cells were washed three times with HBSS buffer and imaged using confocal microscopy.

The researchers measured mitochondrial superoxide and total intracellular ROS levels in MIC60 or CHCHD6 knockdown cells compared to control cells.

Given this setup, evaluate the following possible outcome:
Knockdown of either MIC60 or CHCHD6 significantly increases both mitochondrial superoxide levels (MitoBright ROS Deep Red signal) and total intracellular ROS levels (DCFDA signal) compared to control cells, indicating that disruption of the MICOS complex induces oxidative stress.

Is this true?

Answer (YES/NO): YES